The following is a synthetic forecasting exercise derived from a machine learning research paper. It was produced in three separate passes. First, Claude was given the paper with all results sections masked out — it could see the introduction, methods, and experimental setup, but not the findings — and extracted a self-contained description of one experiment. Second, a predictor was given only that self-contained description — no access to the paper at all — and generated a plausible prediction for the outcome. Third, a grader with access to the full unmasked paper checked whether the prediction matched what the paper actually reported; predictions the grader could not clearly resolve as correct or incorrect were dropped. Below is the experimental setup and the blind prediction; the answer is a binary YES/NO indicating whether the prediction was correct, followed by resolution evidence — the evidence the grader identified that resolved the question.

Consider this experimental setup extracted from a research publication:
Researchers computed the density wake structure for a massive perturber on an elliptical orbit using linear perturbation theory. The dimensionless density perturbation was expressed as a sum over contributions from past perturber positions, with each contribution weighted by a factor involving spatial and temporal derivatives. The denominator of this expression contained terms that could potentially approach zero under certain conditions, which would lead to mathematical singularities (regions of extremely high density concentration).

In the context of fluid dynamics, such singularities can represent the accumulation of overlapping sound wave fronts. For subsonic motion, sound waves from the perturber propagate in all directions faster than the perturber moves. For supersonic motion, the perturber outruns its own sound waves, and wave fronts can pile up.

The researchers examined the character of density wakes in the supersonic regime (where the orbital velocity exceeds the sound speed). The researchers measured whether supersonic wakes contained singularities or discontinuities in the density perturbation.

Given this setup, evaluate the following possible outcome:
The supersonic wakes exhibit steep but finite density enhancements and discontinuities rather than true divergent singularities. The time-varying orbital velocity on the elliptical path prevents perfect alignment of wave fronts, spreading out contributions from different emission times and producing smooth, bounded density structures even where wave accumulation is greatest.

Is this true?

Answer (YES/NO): YES